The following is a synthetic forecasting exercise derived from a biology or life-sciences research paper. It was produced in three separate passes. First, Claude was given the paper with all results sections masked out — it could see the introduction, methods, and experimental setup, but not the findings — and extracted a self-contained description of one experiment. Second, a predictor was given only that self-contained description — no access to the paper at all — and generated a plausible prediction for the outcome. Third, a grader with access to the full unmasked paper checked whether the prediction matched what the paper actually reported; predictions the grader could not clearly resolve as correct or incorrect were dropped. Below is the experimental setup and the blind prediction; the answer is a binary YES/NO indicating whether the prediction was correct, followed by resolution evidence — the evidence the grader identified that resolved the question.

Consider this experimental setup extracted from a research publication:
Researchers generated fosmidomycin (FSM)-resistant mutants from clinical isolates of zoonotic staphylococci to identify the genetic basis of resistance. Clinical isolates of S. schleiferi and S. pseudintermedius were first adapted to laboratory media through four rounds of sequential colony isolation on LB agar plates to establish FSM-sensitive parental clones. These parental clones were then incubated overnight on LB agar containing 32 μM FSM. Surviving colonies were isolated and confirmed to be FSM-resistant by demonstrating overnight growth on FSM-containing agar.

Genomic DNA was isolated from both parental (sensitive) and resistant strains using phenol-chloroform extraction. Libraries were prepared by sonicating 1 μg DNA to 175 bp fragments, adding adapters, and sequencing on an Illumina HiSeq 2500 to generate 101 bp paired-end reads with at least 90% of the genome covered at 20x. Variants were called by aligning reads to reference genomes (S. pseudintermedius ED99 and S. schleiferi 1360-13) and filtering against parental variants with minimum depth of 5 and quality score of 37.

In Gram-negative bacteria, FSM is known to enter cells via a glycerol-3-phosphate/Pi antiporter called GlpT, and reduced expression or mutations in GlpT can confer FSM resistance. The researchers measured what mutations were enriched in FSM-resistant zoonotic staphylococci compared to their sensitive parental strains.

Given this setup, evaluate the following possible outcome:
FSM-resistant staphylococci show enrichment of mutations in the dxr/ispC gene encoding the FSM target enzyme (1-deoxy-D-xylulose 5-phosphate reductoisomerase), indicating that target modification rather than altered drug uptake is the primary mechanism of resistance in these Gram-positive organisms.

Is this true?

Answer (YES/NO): NO